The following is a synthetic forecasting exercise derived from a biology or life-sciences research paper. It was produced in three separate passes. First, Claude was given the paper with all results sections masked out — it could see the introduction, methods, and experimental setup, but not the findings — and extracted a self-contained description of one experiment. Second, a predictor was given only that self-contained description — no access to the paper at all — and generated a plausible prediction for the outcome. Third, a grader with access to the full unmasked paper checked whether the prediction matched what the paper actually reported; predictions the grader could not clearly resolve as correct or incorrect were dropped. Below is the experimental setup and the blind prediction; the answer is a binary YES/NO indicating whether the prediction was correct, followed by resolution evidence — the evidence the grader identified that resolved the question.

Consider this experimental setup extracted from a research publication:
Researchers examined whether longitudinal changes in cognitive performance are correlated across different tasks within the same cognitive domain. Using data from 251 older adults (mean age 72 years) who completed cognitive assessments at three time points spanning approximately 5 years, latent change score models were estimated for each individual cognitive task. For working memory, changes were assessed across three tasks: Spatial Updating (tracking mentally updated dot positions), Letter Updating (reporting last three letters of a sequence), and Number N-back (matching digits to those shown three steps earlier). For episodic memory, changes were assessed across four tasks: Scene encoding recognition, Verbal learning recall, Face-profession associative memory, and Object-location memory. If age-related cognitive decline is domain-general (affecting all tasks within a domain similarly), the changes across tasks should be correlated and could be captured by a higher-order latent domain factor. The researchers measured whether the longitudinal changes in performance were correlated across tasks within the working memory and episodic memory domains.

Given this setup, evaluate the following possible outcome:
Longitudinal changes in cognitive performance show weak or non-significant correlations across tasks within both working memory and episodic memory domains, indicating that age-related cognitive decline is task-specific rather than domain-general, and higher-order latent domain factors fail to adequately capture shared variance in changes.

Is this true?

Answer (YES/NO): YES